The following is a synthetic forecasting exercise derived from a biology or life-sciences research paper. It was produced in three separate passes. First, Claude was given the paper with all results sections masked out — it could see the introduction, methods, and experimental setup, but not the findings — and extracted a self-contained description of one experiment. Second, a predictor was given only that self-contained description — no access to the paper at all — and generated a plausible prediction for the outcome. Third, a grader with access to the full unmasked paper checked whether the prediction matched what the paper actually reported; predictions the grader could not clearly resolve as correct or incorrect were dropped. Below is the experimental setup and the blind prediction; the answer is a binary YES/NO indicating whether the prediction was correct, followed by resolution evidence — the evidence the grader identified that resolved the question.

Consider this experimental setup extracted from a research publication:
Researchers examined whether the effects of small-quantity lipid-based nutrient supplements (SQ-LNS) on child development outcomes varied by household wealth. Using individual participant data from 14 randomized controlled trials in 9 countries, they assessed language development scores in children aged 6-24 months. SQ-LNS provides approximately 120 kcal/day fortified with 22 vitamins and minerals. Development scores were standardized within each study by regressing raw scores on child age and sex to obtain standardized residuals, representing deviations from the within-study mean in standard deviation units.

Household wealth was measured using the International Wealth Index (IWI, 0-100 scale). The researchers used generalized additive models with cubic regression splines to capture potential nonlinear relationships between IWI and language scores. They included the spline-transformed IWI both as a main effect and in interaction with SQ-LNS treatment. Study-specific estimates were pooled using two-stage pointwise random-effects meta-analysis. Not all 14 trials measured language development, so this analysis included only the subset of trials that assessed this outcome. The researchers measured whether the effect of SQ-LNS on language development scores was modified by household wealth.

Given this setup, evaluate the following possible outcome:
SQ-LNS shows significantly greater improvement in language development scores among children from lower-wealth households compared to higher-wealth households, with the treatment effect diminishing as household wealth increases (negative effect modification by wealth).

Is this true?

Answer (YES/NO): NO